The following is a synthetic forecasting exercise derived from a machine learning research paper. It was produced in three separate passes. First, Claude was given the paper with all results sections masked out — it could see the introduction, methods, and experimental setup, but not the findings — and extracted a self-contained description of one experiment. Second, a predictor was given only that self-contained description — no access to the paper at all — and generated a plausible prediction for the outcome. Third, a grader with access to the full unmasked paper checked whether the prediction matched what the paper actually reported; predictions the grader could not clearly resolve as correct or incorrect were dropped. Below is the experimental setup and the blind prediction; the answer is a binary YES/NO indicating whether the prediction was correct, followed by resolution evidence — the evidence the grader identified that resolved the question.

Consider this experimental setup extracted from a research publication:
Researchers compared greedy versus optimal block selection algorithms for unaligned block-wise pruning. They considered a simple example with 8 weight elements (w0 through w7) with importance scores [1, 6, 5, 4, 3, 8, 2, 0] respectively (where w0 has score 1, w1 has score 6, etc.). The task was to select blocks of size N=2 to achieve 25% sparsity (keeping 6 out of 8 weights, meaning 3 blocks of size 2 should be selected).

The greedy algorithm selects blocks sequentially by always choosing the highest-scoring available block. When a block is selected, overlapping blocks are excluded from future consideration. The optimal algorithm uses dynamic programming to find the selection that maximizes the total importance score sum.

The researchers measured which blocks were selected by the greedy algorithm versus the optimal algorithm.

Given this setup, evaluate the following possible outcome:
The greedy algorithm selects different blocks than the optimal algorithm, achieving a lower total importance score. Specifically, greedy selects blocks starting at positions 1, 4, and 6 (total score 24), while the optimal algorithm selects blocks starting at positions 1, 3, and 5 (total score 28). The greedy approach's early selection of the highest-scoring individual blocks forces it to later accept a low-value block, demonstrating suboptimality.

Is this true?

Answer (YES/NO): NO